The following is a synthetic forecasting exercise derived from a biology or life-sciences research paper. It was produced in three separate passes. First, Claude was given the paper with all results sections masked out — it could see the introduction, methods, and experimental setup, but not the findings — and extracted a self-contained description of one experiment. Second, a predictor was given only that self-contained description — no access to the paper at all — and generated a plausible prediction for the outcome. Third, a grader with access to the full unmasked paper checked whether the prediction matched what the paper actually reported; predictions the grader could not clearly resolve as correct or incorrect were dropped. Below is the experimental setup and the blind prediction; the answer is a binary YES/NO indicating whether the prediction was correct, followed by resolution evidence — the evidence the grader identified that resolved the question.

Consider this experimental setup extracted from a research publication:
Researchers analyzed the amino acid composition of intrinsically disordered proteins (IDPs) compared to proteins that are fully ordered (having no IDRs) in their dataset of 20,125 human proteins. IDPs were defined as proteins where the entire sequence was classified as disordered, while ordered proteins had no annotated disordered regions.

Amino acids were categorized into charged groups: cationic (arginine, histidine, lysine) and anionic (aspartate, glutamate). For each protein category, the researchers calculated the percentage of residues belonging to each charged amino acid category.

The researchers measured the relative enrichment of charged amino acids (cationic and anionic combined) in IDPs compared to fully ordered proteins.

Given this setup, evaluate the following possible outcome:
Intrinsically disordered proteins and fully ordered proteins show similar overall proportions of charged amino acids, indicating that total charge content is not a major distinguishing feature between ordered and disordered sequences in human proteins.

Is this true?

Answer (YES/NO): YES